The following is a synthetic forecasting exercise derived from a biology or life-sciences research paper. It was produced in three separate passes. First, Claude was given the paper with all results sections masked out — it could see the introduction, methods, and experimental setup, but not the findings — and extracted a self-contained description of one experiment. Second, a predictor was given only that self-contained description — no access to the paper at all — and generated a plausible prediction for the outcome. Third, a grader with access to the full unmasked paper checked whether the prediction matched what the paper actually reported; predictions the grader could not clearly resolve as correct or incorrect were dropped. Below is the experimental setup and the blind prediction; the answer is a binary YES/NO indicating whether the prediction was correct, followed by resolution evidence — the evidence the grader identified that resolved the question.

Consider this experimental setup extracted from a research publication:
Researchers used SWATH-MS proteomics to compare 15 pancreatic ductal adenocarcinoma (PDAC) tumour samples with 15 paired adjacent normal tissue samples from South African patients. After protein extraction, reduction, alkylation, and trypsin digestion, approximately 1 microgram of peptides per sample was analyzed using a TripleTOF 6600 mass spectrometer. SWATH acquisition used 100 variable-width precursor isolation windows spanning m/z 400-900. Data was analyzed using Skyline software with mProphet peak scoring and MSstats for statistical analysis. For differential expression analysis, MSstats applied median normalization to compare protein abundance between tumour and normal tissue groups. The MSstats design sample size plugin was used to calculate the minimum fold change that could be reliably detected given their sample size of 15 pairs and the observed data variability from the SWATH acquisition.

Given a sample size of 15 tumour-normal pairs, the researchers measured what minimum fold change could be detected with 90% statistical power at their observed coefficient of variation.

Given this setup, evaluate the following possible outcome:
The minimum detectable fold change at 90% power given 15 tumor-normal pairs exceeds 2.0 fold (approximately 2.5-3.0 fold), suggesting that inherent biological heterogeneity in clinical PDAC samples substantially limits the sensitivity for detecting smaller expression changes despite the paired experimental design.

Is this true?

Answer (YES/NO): NO